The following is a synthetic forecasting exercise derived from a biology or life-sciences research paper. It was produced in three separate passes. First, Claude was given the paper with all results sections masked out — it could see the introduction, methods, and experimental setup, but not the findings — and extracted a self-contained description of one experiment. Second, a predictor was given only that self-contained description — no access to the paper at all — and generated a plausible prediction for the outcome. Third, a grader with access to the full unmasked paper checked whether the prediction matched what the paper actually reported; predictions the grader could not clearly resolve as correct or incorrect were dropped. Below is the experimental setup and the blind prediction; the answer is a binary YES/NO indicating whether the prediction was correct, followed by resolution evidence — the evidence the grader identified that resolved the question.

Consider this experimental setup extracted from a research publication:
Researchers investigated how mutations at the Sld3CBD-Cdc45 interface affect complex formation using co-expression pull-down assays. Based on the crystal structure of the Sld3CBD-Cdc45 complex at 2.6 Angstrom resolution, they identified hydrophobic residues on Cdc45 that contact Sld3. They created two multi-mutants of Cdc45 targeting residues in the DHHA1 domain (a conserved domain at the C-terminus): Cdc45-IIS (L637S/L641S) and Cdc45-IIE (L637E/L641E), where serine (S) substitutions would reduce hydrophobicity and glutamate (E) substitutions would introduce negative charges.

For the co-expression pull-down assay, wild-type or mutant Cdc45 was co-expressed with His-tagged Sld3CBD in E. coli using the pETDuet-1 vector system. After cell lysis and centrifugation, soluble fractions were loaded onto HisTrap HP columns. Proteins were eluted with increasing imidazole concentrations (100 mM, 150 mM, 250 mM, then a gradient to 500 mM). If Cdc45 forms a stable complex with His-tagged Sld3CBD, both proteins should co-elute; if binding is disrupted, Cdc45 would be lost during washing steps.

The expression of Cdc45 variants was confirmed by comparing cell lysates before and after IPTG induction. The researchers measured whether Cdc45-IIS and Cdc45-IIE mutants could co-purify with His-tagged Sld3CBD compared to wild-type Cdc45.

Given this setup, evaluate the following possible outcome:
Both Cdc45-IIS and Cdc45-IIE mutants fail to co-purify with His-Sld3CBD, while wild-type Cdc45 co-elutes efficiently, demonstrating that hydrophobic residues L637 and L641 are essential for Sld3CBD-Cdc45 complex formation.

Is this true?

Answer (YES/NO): YES